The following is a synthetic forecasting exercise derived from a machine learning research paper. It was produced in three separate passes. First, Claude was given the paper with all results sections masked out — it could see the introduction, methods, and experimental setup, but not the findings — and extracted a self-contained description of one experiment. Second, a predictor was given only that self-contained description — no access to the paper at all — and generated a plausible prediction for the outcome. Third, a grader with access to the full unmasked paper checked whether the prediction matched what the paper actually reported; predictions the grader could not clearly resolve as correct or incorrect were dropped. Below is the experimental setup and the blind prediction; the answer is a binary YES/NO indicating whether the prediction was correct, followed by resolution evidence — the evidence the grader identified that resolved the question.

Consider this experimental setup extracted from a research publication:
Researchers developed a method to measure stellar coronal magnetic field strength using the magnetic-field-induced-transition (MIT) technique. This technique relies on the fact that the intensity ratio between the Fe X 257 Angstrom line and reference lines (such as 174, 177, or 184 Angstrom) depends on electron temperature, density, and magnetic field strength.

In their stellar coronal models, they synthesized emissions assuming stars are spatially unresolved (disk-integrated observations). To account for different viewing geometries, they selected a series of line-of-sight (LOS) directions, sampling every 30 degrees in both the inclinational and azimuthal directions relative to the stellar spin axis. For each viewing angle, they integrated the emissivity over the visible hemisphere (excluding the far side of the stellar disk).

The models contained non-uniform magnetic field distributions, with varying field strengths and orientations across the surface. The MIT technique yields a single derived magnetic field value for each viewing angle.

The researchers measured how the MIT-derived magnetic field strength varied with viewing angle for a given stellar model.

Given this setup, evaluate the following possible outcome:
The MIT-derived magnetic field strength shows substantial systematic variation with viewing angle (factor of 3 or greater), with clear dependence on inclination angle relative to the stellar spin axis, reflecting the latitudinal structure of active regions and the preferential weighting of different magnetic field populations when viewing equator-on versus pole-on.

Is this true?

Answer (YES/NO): NO